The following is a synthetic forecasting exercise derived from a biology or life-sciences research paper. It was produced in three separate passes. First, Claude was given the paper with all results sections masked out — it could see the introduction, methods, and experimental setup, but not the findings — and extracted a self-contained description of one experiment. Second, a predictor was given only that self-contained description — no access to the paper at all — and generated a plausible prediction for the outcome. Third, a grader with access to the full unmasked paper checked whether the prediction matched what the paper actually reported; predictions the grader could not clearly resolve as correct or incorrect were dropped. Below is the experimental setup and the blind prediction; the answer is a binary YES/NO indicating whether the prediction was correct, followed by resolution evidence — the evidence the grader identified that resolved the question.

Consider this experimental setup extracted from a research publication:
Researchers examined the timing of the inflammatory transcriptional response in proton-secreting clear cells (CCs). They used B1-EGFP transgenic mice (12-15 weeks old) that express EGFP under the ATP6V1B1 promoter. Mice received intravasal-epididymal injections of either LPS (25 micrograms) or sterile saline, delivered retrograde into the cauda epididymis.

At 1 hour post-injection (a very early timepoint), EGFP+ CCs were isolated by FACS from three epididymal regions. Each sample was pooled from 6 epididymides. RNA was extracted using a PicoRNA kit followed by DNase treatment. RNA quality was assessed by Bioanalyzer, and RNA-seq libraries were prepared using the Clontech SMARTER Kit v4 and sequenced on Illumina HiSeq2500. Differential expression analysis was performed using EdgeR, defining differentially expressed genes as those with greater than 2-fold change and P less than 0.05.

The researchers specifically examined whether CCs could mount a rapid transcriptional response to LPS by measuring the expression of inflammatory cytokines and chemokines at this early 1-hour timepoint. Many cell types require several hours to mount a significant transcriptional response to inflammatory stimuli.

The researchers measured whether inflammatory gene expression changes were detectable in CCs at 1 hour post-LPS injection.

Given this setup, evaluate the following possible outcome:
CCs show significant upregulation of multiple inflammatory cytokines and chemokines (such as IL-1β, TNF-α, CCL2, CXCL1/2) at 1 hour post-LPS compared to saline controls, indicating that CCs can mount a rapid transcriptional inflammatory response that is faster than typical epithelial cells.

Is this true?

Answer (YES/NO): NO